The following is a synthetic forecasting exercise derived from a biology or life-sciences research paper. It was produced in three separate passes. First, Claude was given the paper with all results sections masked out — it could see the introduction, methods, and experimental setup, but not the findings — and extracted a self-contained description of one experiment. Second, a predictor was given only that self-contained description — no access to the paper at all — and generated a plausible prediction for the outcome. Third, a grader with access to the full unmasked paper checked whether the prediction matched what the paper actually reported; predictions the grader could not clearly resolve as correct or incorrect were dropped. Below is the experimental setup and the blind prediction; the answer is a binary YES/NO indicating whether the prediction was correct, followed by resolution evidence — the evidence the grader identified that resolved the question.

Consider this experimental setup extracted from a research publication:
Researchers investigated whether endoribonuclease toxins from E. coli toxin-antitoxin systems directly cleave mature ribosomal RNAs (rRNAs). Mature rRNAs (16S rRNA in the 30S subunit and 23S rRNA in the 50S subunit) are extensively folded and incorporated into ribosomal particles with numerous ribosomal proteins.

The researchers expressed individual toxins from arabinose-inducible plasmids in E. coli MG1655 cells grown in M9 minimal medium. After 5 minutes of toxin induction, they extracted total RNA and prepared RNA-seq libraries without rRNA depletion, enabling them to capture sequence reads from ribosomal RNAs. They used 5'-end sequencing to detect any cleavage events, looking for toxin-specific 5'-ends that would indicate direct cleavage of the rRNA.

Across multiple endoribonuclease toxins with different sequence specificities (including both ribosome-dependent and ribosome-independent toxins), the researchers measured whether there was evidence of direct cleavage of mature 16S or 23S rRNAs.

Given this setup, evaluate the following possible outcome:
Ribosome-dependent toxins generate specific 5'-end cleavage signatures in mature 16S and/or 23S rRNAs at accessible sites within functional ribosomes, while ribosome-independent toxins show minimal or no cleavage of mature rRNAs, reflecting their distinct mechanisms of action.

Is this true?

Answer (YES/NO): NO